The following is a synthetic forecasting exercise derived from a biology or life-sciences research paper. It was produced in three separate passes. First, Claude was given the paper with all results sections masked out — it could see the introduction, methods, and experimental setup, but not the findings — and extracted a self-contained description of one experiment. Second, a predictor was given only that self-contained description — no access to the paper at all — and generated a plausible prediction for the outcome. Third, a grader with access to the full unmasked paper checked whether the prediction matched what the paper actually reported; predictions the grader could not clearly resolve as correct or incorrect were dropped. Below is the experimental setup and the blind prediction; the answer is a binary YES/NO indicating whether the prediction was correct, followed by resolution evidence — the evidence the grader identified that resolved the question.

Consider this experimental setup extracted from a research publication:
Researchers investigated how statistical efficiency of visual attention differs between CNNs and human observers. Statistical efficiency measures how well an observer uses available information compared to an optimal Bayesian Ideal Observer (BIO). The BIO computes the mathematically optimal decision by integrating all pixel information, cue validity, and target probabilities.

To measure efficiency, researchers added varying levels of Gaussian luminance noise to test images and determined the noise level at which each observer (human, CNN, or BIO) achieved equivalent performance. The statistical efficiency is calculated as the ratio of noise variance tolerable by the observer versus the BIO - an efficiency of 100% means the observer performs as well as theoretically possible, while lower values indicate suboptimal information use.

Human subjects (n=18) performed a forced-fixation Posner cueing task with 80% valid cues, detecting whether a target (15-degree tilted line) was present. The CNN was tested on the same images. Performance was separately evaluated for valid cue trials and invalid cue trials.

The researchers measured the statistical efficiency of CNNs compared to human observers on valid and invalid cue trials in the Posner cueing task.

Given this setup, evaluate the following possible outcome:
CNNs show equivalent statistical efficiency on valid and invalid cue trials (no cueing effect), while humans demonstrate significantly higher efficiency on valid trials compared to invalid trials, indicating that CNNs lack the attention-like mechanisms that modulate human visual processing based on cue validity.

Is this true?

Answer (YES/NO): NO